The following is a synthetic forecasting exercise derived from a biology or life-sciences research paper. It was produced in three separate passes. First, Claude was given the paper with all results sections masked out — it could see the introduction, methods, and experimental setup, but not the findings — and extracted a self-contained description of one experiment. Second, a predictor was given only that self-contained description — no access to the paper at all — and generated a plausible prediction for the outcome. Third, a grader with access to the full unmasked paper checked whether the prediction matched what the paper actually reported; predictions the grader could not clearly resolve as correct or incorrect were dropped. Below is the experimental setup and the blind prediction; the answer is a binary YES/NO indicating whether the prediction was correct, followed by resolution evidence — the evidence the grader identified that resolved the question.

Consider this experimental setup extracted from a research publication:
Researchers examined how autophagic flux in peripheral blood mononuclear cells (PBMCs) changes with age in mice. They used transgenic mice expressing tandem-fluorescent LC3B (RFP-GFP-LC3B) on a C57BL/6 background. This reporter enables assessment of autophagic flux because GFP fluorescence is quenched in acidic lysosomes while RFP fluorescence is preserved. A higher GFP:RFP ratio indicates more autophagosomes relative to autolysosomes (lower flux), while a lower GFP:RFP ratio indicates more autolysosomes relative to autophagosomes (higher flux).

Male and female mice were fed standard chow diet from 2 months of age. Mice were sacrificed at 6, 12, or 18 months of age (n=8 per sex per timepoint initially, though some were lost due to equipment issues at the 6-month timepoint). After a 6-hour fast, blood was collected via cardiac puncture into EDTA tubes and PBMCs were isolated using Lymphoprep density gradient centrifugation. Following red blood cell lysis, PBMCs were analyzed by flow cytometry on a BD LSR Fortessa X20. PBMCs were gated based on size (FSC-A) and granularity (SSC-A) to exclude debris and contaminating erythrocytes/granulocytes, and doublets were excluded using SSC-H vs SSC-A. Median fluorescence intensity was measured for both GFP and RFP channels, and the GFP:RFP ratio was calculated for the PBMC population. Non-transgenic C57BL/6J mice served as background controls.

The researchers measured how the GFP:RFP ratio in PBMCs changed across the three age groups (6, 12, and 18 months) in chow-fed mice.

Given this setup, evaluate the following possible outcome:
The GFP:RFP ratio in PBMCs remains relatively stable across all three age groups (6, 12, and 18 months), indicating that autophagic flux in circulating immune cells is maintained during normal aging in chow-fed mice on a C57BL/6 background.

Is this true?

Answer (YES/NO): NO